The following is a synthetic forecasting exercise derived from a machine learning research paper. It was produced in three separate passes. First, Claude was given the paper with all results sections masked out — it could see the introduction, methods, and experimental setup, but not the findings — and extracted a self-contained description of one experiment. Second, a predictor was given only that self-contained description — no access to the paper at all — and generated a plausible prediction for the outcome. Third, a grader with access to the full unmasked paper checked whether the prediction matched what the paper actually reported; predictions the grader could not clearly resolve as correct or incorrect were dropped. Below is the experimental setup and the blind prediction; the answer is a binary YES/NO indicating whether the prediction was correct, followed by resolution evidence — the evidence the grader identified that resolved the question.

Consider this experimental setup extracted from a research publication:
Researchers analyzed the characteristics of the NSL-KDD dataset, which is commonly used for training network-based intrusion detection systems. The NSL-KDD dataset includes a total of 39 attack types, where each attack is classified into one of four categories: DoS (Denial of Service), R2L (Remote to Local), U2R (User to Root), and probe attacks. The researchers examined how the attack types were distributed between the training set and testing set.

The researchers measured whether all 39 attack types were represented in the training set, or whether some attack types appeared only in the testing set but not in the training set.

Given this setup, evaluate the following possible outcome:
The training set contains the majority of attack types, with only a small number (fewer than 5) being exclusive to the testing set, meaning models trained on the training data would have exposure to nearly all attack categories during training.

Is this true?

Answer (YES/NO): NO